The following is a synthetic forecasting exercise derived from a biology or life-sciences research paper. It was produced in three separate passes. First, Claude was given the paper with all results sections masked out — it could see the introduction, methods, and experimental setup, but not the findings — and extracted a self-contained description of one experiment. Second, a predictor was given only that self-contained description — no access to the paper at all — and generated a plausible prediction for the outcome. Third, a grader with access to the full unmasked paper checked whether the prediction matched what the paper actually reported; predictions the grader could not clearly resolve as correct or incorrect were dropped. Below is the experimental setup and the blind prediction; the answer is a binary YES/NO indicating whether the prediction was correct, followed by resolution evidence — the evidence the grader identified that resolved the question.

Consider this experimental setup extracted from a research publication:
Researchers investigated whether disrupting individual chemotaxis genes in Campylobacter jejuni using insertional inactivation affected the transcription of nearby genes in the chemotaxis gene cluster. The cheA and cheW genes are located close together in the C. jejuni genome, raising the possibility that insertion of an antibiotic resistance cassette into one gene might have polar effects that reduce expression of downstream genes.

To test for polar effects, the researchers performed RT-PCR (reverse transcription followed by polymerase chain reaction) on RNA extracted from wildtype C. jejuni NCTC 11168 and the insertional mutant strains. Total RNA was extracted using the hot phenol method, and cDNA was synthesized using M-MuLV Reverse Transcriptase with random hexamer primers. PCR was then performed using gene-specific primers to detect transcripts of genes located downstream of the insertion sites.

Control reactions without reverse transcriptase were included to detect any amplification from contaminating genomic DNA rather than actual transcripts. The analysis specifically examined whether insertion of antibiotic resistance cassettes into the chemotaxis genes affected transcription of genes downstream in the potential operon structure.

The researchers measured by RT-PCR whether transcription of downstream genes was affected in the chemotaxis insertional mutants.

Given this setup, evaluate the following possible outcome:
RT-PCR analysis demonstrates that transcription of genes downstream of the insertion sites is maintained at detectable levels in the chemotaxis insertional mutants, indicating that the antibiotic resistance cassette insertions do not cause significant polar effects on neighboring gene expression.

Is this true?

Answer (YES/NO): YES